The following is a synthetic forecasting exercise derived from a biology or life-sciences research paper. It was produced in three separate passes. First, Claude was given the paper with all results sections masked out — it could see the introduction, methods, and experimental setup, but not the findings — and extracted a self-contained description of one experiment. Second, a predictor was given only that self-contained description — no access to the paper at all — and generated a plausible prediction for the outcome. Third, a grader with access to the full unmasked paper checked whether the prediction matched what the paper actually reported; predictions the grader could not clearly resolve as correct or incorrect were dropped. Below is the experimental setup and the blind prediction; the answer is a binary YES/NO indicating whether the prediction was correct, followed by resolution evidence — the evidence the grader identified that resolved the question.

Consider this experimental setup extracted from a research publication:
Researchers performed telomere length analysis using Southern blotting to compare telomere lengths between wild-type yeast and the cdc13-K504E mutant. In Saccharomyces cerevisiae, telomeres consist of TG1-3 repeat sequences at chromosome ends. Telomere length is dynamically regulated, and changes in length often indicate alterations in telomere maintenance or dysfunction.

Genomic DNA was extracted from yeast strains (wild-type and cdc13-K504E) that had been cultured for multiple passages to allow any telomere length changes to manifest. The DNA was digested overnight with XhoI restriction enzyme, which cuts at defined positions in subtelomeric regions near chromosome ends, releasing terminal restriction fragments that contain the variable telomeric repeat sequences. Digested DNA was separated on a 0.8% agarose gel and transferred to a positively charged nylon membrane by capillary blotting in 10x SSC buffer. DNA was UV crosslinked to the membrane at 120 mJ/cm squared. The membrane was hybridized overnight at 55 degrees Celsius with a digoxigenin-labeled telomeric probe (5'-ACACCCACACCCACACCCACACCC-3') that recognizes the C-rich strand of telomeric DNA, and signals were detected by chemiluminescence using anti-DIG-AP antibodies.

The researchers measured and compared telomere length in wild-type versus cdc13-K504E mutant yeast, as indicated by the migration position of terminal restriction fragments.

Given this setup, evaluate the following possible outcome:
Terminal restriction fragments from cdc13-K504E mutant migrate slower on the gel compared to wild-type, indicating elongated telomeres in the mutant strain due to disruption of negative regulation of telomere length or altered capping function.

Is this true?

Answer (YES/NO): NO